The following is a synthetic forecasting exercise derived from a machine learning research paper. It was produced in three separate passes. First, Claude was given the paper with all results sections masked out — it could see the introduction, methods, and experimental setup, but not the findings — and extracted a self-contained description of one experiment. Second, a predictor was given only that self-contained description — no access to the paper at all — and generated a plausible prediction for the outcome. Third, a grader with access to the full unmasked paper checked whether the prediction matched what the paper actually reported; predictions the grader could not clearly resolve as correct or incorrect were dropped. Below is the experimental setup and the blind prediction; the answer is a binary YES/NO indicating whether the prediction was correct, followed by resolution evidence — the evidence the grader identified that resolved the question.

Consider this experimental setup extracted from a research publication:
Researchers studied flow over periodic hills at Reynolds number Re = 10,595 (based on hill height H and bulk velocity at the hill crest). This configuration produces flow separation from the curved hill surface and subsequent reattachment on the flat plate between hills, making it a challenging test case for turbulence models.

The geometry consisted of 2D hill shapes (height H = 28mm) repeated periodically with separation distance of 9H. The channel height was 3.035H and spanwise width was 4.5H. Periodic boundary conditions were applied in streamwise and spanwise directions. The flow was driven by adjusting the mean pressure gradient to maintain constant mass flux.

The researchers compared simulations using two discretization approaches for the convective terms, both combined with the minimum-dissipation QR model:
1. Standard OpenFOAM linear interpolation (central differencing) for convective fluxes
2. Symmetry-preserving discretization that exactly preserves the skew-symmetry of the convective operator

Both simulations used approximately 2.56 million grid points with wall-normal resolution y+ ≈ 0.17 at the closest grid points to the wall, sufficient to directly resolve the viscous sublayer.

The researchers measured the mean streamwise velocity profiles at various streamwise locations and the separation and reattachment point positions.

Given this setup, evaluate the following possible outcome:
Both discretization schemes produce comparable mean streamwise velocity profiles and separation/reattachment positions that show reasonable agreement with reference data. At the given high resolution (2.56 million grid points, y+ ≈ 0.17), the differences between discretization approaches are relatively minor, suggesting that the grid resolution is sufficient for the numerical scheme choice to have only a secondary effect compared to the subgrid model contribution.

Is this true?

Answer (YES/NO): NO